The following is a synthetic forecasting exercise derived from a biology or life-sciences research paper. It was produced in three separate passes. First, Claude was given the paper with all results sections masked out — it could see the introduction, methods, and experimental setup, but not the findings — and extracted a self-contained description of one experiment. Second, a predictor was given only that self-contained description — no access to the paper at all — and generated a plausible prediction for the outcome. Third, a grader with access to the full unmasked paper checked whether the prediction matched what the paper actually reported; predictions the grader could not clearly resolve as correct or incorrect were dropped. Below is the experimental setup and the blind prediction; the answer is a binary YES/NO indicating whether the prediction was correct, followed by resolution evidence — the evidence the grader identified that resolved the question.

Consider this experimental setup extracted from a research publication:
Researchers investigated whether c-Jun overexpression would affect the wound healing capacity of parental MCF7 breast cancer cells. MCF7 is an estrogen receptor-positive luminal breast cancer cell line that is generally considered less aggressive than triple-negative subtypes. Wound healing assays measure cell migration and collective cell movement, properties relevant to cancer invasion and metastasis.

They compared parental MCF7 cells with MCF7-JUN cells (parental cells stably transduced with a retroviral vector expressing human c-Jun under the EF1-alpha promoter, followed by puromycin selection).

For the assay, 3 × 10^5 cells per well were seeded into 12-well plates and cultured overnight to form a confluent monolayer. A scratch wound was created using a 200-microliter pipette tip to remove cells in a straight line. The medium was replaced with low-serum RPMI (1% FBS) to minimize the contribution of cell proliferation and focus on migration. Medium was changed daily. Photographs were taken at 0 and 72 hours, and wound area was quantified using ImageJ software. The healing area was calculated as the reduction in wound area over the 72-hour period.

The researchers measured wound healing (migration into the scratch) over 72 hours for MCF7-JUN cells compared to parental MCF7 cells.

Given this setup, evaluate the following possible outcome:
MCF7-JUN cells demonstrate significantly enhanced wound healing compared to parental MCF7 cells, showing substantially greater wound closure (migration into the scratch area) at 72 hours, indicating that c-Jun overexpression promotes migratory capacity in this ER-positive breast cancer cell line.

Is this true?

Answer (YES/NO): YES